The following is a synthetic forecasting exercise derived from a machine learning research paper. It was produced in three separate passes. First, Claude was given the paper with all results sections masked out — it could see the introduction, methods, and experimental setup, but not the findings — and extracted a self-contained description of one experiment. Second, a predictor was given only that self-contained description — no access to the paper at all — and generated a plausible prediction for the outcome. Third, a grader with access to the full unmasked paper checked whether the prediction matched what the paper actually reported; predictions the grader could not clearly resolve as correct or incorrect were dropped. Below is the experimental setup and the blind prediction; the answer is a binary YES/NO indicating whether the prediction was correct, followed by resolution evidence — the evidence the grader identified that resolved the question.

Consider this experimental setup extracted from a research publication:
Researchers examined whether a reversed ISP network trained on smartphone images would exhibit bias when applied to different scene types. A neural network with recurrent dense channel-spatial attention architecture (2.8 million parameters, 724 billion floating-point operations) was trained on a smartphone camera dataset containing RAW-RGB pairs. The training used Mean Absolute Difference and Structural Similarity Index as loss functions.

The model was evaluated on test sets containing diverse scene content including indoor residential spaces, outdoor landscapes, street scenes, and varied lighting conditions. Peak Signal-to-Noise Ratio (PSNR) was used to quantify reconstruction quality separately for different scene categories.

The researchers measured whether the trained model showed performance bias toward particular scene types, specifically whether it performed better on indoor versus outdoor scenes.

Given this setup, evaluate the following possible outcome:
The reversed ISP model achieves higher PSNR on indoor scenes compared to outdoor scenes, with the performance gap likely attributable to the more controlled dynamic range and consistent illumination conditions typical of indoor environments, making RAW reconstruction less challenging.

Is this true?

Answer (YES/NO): YES